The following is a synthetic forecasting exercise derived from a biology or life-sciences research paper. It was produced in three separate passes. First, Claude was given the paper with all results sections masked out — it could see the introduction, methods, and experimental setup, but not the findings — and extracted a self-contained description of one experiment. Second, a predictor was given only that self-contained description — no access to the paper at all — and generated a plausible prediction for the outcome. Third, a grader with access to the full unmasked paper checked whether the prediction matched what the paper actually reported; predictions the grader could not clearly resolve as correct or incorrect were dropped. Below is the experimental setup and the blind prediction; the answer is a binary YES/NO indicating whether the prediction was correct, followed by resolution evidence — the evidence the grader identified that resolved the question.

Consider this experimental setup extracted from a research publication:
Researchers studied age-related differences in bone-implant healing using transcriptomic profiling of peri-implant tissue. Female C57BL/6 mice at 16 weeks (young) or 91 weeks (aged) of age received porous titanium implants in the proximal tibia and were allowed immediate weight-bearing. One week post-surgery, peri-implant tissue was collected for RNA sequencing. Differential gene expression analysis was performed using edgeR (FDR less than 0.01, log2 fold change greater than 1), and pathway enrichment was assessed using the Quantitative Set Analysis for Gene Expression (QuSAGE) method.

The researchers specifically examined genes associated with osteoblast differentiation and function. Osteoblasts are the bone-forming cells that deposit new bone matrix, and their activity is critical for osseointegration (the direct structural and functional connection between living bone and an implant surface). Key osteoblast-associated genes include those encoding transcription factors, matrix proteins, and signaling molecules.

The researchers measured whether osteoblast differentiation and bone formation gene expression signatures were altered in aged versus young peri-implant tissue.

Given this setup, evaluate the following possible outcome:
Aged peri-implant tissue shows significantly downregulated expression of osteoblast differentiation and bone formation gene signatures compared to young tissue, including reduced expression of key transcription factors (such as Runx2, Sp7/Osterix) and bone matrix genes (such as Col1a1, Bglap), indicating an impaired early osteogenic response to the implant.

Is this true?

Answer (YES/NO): NO